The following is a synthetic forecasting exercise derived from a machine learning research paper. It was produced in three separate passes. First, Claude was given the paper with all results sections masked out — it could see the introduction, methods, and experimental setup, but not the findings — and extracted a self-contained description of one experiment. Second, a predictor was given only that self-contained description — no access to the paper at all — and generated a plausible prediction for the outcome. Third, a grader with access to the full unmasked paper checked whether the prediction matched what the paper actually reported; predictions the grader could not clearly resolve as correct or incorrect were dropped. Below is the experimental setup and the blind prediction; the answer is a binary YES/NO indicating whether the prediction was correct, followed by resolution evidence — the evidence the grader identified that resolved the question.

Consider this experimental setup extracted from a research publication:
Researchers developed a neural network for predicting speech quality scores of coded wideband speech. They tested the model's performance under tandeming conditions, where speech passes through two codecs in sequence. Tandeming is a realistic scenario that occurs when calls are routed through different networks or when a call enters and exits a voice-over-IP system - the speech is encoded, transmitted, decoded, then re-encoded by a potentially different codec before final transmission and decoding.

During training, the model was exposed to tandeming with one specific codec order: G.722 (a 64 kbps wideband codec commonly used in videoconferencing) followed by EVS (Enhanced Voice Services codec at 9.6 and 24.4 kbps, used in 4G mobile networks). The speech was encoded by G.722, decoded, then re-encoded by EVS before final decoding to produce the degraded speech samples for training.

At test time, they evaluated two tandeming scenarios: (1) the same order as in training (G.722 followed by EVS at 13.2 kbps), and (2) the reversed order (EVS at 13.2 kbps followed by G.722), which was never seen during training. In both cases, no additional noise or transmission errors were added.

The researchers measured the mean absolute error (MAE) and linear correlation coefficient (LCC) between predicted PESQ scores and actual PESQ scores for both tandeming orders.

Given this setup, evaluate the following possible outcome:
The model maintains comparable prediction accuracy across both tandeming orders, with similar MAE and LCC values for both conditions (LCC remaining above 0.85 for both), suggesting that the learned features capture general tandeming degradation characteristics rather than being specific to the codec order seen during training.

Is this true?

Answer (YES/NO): NO